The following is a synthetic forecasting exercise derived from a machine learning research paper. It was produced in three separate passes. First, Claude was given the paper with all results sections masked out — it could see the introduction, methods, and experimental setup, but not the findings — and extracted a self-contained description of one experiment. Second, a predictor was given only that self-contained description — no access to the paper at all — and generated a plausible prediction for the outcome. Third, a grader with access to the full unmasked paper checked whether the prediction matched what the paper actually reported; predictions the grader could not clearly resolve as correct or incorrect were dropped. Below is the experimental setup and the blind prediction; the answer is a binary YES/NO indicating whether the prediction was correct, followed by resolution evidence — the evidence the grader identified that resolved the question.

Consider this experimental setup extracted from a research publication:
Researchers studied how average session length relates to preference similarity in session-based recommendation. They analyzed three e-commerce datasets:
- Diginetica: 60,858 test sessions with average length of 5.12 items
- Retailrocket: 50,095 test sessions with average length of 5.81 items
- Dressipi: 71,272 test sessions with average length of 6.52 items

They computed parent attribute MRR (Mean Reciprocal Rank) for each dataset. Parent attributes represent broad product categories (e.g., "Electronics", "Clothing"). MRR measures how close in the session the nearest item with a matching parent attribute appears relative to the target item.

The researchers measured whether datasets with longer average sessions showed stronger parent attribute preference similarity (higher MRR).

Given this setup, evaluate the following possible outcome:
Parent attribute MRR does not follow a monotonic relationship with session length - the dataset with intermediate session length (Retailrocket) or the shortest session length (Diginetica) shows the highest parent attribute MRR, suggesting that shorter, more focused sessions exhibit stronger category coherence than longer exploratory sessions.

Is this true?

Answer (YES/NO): YES